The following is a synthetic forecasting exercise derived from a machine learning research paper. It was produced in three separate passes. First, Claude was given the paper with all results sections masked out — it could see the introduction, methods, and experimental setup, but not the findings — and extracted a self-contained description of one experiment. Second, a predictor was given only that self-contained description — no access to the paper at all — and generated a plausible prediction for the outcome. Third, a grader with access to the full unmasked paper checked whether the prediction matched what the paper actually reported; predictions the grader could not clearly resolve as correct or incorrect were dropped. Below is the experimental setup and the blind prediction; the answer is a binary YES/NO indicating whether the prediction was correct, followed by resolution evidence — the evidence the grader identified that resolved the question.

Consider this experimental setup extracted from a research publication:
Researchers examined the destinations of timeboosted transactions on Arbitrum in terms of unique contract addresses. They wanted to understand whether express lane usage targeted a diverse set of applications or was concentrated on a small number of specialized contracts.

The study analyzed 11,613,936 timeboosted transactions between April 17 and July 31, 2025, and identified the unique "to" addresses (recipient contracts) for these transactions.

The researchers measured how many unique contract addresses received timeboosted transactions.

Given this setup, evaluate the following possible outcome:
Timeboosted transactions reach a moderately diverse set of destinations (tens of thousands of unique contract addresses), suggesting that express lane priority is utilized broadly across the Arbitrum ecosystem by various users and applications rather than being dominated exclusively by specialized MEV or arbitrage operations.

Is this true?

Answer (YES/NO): NO